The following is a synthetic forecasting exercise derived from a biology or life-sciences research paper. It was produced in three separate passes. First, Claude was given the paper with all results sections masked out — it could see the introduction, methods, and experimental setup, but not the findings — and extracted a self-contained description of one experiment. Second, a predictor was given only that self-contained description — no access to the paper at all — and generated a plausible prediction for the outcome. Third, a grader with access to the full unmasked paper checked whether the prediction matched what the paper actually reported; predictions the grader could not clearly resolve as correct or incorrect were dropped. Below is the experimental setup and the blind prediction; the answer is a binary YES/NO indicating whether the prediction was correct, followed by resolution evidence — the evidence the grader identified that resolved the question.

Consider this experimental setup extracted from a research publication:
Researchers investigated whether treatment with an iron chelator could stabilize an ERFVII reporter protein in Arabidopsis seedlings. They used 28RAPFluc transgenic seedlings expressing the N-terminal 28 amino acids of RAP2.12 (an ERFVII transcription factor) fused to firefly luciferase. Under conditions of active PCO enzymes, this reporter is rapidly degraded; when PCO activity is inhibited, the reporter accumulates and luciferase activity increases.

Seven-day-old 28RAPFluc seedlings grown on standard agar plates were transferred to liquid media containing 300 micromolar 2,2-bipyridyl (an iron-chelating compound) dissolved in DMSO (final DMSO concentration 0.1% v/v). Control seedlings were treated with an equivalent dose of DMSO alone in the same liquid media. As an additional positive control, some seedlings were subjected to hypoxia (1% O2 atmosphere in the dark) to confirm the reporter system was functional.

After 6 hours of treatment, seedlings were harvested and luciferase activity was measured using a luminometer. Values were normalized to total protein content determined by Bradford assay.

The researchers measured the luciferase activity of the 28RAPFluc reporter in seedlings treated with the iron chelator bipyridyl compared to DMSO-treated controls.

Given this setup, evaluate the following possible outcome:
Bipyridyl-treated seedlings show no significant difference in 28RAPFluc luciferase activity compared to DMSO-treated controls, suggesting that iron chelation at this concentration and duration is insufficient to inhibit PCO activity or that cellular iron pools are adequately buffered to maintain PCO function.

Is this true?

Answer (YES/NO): NO